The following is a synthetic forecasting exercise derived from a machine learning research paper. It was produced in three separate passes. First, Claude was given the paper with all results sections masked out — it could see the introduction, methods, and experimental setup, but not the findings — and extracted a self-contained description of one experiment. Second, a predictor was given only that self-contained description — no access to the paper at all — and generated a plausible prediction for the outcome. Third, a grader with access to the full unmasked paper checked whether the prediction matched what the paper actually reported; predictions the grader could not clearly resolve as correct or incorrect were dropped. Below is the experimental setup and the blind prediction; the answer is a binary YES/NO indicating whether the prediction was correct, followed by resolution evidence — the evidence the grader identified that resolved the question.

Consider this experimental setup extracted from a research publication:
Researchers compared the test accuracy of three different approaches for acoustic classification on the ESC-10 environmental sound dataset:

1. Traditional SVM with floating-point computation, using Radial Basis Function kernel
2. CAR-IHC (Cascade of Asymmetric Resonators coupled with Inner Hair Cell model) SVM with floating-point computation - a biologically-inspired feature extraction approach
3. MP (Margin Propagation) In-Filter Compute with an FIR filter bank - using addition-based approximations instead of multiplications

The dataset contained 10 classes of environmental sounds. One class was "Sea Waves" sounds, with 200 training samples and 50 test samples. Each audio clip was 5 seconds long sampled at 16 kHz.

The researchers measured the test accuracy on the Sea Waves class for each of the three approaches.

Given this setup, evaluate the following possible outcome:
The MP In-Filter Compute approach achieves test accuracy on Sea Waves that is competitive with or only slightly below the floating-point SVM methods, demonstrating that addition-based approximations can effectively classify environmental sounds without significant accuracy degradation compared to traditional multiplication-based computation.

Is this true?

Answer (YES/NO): YES